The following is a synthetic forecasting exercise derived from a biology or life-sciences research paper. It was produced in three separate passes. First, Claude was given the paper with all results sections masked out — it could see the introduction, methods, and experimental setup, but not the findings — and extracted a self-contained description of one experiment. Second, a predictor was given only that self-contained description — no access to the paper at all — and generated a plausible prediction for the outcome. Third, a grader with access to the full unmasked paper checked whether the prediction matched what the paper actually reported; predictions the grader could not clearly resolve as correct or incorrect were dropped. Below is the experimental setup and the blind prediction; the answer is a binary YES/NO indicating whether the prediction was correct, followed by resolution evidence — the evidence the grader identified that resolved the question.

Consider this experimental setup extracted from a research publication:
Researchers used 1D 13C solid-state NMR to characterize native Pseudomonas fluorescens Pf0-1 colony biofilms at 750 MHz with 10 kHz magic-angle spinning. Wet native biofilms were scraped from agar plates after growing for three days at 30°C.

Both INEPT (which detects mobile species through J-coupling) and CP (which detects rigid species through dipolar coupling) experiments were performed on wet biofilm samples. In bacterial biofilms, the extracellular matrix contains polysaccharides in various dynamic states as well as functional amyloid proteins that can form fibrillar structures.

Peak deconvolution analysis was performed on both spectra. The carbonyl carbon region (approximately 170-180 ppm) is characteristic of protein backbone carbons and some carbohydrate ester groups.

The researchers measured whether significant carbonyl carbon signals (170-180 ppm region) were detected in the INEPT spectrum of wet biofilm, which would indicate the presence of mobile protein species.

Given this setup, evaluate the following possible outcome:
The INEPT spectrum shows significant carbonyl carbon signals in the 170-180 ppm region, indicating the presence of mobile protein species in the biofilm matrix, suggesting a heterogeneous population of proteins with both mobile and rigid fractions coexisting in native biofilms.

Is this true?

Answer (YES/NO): NO